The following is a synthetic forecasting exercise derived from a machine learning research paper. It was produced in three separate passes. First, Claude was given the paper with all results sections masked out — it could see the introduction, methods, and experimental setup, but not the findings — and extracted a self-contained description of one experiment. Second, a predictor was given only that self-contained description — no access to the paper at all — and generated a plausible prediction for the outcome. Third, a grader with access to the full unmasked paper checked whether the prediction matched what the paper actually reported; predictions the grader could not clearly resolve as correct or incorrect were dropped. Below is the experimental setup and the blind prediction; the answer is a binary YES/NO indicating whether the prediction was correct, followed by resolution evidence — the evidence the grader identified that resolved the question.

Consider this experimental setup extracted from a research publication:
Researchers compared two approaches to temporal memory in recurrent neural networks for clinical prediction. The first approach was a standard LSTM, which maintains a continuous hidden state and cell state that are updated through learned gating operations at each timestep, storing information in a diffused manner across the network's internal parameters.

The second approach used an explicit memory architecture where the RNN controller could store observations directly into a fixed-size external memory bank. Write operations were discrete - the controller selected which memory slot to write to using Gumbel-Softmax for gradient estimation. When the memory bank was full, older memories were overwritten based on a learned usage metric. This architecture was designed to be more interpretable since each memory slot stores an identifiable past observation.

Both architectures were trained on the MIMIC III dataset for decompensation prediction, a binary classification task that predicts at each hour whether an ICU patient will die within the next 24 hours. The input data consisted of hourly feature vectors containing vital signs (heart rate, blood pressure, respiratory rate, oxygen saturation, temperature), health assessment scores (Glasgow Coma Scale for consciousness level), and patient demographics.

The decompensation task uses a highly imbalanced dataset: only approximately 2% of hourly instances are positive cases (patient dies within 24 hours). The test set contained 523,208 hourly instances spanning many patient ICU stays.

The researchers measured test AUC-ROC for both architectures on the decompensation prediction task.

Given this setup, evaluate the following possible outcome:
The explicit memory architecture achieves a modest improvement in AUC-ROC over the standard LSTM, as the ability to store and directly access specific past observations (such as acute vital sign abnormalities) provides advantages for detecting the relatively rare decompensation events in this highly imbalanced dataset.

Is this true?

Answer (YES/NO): NO